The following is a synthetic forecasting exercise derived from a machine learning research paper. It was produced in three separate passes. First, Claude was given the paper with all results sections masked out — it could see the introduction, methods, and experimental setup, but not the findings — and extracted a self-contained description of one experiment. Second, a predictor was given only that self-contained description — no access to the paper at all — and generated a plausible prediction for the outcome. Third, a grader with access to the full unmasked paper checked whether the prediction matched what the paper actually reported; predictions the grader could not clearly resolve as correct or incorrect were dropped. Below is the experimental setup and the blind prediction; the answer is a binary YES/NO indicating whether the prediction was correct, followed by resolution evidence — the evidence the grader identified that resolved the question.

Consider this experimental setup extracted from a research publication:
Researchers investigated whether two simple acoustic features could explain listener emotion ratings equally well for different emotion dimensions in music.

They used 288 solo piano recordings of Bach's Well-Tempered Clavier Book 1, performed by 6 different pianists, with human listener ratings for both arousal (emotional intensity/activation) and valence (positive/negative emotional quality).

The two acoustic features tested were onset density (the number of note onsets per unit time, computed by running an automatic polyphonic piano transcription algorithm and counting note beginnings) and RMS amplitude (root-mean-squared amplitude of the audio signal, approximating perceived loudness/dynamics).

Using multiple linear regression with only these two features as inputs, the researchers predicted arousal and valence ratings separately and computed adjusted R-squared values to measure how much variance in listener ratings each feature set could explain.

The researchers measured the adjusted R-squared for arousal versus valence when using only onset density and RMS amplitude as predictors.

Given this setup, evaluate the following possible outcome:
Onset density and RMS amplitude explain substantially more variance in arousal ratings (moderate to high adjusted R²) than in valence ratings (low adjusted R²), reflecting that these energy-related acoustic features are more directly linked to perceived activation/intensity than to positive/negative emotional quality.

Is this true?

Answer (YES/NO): YES